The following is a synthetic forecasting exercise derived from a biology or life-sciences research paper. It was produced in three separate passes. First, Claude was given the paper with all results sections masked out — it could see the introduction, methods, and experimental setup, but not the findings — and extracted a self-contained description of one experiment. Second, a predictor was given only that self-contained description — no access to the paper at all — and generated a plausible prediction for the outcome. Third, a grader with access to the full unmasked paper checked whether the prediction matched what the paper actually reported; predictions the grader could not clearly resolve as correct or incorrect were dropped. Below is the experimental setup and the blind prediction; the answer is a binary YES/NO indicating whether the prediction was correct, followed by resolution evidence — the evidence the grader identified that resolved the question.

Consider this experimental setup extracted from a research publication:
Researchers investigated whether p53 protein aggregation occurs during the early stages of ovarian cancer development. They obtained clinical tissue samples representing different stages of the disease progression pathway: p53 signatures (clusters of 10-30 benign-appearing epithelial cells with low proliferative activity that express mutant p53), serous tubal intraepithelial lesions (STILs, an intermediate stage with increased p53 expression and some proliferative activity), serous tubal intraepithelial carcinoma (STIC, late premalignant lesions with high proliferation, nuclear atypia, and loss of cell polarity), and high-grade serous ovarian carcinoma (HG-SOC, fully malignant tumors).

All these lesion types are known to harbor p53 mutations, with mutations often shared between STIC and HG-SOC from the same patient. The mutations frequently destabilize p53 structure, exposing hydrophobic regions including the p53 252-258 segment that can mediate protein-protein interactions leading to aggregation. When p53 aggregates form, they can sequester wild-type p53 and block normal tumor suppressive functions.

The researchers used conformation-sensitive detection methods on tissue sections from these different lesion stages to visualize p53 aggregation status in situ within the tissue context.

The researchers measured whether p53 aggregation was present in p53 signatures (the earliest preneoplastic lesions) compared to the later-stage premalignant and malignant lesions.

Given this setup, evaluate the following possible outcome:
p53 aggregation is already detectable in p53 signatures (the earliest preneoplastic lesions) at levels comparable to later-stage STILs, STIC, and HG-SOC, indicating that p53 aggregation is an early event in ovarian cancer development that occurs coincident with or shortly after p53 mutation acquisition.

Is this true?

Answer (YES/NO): NO